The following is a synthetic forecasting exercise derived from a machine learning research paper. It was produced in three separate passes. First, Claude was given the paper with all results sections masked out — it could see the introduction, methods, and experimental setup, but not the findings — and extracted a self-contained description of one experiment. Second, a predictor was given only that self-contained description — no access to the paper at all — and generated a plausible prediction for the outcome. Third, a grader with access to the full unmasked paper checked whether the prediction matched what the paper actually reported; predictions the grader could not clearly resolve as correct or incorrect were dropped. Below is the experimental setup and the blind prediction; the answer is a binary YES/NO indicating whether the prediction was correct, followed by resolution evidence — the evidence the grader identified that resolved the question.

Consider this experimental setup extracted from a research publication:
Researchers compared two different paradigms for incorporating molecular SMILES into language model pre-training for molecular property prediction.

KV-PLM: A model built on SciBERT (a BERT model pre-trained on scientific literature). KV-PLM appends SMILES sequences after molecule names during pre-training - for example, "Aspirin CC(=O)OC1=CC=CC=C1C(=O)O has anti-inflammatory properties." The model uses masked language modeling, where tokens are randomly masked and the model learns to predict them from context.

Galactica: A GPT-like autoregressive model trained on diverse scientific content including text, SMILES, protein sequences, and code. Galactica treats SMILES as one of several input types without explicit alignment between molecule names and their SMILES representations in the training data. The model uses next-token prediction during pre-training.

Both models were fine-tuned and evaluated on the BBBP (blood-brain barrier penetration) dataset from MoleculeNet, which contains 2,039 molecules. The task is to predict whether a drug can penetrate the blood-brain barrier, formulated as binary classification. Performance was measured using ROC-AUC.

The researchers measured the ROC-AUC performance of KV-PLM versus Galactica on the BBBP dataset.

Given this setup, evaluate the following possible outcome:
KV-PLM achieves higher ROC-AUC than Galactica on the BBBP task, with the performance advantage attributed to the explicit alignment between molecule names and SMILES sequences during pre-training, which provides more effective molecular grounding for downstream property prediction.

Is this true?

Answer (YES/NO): YES